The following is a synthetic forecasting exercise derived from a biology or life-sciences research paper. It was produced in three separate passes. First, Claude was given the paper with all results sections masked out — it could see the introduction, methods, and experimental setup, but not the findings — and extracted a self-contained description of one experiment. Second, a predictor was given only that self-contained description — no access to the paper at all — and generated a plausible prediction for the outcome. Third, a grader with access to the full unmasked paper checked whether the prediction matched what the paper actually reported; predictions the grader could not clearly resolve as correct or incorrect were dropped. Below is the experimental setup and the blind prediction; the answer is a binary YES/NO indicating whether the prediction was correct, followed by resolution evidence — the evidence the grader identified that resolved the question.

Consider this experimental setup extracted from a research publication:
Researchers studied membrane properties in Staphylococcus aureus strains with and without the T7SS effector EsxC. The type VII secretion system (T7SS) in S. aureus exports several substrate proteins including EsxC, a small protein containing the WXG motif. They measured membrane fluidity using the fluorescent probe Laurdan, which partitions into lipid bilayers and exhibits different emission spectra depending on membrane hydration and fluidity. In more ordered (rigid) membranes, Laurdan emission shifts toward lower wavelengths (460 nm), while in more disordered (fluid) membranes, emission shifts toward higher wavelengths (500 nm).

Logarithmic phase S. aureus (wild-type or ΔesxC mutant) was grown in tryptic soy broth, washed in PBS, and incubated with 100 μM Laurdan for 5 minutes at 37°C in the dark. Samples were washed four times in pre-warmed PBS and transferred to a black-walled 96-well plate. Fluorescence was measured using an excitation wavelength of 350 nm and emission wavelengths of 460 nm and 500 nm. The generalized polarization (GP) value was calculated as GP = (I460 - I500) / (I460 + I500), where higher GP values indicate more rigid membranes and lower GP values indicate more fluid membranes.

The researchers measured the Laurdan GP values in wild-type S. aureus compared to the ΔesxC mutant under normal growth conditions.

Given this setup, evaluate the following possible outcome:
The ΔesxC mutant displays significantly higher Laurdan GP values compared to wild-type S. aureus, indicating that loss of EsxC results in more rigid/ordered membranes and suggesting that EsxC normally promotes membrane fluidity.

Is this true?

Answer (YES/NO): YES